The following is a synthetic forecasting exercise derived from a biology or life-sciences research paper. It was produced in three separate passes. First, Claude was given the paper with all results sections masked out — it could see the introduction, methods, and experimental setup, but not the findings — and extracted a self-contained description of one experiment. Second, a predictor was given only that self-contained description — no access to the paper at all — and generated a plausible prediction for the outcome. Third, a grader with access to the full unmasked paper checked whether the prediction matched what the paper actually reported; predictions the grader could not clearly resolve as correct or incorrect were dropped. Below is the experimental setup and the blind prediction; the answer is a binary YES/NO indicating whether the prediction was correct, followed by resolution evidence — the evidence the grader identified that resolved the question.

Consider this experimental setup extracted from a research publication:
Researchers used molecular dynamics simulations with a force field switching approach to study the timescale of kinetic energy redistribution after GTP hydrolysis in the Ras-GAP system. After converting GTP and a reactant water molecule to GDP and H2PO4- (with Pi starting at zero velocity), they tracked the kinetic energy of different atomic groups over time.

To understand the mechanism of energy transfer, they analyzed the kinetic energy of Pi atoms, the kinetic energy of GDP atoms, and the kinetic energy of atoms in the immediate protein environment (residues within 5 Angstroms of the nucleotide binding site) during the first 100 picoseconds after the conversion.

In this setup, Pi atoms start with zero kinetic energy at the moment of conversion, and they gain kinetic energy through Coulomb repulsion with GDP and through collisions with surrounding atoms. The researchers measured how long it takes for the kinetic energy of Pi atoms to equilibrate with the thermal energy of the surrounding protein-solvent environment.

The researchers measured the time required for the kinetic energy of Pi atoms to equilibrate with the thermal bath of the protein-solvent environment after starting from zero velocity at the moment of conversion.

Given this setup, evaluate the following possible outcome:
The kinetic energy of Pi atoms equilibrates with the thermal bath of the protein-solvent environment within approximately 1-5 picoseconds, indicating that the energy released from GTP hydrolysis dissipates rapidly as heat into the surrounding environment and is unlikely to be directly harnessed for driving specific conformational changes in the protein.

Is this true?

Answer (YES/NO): YES